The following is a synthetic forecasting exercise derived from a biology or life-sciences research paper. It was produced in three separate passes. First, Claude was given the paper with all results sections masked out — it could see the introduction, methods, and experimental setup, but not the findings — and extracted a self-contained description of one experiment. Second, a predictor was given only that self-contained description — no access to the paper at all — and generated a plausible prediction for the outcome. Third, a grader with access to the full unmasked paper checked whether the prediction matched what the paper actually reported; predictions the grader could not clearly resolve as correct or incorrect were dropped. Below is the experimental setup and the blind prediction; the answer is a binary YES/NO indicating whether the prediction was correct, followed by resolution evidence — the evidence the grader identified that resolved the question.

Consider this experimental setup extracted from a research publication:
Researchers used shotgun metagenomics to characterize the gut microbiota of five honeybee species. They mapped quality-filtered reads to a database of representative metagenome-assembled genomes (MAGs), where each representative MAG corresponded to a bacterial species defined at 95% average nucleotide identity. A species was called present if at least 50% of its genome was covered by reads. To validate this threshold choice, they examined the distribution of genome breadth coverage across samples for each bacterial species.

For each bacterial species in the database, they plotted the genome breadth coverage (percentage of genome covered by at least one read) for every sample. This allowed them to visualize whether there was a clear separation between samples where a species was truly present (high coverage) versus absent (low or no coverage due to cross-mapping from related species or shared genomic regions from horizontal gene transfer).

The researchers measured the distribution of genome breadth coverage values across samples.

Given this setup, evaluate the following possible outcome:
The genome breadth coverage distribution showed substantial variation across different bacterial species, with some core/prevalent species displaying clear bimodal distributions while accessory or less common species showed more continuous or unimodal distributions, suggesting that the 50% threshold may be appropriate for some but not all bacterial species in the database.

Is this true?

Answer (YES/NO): NO